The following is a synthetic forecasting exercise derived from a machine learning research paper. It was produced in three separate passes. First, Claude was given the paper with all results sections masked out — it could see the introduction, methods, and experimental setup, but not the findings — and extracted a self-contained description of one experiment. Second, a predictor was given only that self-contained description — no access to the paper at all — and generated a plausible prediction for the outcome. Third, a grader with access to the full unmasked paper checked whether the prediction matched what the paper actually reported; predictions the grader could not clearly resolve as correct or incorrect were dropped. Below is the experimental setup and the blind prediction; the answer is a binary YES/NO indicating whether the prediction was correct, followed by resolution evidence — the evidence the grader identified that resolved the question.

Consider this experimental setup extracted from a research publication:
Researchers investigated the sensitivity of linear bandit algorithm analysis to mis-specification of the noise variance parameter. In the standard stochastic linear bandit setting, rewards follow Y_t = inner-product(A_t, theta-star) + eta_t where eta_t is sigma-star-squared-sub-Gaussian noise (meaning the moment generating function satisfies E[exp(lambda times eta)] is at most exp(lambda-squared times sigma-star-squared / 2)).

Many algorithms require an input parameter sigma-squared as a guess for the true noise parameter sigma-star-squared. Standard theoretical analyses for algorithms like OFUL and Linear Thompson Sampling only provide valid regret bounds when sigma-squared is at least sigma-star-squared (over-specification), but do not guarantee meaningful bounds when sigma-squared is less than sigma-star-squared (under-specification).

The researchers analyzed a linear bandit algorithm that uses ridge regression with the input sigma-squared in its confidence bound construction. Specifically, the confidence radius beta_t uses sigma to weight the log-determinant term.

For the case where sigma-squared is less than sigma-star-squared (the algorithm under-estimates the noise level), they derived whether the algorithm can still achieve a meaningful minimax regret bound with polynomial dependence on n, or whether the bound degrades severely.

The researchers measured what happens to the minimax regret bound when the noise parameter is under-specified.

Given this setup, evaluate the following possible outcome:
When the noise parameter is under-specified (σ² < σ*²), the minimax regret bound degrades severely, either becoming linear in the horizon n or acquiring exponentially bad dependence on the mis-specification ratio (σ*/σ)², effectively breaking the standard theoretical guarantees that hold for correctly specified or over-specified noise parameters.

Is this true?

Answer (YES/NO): YES